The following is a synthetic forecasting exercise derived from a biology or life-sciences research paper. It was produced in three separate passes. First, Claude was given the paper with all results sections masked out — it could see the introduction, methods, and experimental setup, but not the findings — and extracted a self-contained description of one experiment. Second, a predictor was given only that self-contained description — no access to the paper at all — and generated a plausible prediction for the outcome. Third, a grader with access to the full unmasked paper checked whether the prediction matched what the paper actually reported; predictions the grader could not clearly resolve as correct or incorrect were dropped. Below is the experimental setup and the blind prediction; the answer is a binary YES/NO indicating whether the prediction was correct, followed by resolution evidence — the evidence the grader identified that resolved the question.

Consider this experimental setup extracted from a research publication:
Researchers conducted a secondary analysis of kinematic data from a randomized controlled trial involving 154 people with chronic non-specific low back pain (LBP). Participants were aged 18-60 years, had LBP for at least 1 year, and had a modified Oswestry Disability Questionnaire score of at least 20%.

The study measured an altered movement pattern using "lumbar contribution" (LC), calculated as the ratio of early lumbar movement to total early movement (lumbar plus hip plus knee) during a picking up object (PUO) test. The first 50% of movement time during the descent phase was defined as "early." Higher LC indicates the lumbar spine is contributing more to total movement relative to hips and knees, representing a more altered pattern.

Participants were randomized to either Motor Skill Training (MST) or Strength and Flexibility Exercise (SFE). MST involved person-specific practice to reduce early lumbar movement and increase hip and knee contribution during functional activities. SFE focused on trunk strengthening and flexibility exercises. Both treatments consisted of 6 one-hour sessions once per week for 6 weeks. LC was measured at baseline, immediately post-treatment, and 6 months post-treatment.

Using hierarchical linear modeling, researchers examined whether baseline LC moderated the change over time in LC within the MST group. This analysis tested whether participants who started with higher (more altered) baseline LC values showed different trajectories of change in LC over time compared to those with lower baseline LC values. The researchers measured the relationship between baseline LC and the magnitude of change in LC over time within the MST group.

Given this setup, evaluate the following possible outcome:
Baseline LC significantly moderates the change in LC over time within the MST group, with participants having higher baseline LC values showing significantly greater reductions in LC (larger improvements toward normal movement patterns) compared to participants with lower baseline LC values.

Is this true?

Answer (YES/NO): YES